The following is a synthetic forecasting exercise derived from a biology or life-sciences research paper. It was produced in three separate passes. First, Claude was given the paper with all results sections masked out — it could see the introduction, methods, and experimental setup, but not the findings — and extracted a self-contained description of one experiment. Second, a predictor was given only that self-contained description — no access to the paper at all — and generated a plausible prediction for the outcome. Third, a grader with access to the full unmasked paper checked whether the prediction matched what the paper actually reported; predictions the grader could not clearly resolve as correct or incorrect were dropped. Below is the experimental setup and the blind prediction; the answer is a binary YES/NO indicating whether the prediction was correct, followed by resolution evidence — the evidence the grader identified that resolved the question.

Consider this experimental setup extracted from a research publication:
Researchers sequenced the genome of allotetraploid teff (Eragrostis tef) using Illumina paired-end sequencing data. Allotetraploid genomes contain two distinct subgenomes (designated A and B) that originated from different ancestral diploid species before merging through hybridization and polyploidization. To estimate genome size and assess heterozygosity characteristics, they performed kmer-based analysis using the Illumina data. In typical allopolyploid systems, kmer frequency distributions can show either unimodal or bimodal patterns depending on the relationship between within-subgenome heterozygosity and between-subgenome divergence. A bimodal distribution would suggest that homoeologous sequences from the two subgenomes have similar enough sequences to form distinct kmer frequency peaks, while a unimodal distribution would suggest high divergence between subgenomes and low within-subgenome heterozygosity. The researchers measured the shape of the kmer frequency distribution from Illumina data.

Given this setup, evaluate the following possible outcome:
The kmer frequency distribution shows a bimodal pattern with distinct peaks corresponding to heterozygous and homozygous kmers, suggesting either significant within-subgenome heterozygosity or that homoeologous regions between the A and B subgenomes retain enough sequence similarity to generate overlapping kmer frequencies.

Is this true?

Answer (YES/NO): NO